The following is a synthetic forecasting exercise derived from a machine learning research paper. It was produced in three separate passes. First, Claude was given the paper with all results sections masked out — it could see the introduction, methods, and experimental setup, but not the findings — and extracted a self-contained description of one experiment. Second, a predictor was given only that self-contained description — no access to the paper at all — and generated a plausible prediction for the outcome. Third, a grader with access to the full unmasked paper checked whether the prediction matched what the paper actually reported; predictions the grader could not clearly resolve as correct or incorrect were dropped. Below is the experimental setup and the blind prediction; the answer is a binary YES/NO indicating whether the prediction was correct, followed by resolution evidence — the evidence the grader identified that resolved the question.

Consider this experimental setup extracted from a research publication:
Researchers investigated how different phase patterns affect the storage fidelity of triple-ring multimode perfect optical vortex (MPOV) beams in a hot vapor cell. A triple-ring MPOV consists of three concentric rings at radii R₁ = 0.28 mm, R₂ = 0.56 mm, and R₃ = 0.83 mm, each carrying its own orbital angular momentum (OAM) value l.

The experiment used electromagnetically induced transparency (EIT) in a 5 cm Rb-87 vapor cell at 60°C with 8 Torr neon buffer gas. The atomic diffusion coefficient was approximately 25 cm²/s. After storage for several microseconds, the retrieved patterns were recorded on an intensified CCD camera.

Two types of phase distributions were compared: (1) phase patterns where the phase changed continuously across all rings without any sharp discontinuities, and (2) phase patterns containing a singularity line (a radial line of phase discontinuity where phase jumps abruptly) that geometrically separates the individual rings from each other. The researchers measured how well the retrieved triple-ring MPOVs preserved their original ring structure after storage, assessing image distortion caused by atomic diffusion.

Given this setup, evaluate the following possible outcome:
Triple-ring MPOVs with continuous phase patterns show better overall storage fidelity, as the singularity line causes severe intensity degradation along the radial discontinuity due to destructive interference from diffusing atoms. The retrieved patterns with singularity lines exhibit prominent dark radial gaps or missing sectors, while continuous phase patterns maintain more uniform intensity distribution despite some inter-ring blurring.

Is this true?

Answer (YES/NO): NO